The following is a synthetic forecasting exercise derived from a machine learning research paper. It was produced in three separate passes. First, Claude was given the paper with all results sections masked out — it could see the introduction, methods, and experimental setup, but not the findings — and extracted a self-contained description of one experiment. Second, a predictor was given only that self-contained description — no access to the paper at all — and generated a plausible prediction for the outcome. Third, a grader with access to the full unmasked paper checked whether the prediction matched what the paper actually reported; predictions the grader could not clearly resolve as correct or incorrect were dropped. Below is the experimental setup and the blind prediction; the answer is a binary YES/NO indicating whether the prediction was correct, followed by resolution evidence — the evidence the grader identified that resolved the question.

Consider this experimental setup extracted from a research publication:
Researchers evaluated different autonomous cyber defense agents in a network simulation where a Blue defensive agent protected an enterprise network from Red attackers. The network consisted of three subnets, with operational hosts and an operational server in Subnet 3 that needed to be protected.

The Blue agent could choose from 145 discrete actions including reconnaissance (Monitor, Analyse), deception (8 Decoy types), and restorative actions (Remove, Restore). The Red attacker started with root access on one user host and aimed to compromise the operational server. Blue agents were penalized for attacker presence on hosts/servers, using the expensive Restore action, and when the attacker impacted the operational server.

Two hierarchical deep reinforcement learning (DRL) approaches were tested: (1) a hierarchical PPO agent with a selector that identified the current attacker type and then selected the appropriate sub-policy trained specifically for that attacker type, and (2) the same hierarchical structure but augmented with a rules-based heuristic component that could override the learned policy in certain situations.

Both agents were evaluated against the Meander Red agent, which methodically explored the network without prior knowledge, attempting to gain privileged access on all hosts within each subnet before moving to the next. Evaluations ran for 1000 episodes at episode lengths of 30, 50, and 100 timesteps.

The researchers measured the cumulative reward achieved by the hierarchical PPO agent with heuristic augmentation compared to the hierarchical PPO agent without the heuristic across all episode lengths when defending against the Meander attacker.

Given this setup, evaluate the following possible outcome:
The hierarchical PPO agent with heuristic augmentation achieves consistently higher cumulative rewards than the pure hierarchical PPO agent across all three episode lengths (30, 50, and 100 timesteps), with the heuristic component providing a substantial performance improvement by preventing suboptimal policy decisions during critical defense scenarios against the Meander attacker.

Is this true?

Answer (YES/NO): NO